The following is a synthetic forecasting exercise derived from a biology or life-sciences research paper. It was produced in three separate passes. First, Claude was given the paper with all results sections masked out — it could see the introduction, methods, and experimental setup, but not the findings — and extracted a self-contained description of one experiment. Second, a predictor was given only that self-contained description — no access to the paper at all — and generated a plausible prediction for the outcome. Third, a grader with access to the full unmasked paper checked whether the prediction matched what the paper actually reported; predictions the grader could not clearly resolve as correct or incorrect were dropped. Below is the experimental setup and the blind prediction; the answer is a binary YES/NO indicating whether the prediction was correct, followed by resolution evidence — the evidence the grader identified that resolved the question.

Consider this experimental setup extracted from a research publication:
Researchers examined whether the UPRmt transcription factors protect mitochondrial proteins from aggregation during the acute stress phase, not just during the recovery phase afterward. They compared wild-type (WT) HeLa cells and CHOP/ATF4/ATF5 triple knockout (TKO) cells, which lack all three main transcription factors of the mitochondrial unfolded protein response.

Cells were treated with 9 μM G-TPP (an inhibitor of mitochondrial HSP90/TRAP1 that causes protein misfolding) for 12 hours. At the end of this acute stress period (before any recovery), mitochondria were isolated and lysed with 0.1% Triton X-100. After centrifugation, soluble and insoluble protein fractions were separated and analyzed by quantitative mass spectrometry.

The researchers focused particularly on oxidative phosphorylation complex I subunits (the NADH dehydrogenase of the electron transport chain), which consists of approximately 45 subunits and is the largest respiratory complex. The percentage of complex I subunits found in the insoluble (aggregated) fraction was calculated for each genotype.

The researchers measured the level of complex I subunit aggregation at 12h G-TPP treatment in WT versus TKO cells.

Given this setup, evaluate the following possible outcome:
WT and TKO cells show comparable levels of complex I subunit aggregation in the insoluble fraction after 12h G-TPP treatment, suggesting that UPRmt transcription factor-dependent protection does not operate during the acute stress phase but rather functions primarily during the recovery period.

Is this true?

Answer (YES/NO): NO